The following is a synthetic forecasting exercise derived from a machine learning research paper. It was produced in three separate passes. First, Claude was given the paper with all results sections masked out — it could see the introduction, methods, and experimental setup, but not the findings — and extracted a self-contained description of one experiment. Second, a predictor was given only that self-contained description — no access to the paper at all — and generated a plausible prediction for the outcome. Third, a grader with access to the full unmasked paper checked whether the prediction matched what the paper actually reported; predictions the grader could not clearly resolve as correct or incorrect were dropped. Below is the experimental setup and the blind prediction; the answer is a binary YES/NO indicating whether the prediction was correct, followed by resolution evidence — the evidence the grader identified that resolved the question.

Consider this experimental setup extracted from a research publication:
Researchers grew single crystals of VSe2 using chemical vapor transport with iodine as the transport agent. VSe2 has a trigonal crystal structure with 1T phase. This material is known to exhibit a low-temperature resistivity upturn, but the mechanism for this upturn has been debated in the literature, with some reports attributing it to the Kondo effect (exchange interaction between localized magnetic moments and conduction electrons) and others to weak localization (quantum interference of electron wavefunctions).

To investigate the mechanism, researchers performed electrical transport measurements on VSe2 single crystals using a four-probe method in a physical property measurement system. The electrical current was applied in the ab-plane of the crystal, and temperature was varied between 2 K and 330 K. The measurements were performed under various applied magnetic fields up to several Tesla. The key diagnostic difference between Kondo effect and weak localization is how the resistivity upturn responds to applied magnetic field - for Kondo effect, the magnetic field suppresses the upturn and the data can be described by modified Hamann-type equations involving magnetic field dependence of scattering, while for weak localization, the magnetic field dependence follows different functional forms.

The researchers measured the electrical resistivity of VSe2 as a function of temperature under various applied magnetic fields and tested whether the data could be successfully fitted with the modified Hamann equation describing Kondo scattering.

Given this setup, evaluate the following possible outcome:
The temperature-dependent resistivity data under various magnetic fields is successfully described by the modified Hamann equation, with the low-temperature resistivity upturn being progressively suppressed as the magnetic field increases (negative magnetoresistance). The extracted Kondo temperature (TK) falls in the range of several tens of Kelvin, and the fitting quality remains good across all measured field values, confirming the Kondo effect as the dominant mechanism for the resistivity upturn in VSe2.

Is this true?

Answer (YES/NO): NO